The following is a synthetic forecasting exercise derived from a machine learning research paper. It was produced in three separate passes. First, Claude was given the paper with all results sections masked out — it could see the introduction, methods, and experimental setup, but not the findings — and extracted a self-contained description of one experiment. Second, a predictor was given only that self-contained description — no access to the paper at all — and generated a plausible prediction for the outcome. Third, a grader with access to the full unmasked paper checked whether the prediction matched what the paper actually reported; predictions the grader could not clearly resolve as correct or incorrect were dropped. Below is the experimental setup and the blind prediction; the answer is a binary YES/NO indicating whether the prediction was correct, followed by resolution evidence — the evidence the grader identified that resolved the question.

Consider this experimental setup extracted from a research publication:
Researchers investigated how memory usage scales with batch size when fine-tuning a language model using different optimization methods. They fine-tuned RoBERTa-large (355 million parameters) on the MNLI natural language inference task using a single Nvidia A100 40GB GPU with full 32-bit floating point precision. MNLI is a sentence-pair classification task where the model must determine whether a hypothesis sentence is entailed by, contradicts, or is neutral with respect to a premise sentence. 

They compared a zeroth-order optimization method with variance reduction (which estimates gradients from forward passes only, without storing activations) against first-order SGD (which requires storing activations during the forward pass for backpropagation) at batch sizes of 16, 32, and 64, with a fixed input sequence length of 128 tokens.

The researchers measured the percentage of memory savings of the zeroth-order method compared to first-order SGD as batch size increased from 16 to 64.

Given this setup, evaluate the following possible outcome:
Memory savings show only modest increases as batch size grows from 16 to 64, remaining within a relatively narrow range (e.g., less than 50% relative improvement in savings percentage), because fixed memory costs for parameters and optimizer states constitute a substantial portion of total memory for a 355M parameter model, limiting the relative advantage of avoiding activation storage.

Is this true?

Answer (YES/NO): NO